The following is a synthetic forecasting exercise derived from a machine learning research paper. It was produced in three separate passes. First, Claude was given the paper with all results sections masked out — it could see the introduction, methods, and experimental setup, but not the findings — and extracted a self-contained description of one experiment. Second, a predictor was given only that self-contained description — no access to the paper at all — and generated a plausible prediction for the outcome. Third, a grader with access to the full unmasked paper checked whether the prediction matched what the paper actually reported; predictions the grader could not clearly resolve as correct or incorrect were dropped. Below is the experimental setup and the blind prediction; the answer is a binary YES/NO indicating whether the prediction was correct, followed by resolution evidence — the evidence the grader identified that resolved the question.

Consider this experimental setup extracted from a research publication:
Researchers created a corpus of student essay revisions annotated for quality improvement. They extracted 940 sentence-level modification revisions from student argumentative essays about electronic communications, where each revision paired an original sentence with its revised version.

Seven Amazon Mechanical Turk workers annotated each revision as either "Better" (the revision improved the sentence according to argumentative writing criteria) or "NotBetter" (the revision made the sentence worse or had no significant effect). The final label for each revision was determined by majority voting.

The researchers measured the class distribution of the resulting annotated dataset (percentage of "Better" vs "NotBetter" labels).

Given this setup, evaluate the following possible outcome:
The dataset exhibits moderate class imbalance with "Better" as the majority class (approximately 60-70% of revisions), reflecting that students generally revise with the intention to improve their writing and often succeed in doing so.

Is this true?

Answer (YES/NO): NO